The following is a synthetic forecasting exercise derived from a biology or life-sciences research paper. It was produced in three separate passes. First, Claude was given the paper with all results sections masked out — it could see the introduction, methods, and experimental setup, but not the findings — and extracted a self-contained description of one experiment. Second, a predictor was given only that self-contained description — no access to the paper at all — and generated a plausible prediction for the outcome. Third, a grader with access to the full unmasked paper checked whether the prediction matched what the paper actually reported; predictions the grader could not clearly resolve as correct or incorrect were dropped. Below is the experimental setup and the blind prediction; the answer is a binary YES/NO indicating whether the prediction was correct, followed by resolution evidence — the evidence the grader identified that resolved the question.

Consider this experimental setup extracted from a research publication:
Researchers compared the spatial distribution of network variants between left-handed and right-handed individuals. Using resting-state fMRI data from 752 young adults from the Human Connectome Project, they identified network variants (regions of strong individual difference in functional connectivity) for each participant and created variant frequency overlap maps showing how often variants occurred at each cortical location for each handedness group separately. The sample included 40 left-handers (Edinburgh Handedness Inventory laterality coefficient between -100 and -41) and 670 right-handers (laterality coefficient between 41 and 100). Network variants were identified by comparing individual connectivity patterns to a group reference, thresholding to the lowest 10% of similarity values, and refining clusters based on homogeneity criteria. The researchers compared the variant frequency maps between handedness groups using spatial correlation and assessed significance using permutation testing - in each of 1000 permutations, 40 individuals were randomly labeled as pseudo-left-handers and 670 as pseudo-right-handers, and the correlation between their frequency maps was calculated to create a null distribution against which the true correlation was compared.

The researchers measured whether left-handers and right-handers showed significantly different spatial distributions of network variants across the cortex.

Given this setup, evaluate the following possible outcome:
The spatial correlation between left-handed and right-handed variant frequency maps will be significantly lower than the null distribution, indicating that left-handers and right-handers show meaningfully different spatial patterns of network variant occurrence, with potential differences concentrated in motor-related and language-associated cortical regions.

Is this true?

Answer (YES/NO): NO